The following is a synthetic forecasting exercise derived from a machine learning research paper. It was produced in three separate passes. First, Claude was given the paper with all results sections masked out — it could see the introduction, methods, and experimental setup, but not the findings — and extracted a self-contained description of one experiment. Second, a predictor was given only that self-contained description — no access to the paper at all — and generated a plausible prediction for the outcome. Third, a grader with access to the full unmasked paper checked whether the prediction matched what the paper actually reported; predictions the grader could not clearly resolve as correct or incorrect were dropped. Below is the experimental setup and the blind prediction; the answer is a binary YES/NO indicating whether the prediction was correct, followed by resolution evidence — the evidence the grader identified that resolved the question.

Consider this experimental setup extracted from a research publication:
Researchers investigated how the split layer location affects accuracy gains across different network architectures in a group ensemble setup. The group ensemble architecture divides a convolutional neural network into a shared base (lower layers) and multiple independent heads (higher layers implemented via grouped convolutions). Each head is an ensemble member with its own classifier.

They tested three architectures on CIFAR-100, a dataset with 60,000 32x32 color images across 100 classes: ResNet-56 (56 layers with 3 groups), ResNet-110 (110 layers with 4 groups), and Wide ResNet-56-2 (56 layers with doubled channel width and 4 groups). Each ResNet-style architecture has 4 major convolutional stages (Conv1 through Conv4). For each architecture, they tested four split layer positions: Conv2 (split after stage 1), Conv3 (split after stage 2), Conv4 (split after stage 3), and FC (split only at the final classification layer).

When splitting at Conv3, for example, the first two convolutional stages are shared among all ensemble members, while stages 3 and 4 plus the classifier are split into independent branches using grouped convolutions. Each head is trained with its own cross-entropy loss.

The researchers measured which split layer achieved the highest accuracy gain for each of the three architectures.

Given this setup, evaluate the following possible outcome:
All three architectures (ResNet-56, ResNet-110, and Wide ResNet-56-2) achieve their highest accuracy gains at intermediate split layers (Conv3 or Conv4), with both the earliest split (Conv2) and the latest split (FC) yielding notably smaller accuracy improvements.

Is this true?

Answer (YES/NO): YES